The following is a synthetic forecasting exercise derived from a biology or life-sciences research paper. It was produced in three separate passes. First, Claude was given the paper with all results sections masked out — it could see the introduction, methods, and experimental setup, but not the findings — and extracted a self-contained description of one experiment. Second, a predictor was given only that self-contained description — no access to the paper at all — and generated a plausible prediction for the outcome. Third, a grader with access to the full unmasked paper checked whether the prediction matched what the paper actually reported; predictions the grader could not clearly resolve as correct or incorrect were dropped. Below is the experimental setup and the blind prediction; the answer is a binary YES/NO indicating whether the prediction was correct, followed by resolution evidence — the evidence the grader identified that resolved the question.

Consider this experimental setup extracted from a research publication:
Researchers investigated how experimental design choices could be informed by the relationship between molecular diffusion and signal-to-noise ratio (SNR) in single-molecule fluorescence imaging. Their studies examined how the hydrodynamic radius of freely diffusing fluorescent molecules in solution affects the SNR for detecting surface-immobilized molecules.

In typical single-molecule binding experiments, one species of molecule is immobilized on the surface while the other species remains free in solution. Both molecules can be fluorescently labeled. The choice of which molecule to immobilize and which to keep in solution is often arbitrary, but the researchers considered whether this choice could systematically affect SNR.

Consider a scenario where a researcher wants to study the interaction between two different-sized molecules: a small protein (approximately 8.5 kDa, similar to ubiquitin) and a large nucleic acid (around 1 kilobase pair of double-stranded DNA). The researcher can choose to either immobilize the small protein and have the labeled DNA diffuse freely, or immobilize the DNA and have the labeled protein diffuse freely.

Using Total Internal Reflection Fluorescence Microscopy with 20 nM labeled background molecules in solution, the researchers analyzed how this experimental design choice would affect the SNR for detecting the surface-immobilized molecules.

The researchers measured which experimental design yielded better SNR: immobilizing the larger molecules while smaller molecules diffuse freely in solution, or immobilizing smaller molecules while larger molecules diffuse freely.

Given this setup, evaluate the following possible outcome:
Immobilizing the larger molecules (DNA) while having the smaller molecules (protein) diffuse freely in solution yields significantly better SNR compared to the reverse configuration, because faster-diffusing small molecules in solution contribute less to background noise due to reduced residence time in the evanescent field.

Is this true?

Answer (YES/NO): YES